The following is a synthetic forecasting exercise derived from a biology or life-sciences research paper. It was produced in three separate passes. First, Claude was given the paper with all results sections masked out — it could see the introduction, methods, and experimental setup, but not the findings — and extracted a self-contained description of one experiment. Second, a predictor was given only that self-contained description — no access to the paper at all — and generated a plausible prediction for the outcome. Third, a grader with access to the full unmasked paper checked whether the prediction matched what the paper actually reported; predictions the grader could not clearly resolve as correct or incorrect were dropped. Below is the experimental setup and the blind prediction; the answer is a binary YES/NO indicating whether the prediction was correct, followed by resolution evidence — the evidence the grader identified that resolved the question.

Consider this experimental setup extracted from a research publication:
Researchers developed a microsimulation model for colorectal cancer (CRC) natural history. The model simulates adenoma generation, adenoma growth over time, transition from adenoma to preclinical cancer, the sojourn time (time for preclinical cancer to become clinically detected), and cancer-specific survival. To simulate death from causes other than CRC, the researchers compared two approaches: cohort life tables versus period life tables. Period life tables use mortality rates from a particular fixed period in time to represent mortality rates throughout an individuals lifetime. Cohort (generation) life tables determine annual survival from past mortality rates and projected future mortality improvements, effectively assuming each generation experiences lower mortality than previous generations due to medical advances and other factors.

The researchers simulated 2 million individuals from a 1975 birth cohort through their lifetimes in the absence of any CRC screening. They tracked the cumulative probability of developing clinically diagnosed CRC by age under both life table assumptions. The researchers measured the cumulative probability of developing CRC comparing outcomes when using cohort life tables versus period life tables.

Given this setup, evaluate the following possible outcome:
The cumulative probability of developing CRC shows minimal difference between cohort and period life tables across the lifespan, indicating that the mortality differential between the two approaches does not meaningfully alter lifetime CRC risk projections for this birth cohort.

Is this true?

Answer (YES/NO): NO